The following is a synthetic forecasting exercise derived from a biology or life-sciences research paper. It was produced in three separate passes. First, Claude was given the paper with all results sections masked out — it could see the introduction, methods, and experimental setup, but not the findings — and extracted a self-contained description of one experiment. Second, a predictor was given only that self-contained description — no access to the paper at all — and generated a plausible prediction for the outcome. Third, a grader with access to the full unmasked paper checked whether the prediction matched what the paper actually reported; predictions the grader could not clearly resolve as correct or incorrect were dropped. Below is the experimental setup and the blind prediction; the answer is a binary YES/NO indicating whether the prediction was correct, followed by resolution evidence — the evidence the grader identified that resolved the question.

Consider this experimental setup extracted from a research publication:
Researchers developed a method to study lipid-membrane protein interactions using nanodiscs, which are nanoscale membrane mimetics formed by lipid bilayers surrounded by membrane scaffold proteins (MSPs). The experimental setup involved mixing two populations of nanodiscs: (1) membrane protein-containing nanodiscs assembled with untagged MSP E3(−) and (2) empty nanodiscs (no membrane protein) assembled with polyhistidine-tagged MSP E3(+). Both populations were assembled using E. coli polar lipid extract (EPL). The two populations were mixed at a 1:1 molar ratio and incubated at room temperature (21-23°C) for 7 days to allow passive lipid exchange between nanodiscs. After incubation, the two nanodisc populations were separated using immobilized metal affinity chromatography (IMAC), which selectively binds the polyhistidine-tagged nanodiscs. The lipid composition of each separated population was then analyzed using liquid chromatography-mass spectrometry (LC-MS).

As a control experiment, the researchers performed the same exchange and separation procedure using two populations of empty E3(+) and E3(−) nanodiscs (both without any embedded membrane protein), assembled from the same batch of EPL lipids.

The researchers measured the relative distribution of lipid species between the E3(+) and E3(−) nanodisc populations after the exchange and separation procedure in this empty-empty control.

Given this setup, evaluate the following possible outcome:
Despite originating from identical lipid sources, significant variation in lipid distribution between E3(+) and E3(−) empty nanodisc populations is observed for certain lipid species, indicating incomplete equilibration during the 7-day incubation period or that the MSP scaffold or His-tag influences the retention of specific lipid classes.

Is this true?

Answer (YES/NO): YES